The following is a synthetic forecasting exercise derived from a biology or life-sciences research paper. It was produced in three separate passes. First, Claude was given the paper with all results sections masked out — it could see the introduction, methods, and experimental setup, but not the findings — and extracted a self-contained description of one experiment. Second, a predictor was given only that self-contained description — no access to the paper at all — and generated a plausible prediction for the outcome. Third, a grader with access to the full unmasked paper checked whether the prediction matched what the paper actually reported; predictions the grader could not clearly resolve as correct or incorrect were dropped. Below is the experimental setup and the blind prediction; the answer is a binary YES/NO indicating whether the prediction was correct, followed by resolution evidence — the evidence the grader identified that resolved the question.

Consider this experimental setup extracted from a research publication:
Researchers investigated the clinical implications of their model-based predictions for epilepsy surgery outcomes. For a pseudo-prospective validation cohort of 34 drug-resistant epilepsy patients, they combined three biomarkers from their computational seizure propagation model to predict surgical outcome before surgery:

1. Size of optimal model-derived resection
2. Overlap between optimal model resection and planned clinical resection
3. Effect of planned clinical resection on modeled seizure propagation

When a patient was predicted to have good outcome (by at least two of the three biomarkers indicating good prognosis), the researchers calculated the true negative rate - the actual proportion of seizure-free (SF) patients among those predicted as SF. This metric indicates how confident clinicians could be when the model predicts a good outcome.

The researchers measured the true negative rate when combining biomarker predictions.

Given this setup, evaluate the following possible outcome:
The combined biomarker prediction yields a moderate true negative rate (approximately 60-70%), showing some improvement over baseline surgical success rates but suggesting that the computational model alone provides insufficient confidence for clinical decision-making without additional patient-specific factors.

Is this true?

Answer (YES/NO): NO